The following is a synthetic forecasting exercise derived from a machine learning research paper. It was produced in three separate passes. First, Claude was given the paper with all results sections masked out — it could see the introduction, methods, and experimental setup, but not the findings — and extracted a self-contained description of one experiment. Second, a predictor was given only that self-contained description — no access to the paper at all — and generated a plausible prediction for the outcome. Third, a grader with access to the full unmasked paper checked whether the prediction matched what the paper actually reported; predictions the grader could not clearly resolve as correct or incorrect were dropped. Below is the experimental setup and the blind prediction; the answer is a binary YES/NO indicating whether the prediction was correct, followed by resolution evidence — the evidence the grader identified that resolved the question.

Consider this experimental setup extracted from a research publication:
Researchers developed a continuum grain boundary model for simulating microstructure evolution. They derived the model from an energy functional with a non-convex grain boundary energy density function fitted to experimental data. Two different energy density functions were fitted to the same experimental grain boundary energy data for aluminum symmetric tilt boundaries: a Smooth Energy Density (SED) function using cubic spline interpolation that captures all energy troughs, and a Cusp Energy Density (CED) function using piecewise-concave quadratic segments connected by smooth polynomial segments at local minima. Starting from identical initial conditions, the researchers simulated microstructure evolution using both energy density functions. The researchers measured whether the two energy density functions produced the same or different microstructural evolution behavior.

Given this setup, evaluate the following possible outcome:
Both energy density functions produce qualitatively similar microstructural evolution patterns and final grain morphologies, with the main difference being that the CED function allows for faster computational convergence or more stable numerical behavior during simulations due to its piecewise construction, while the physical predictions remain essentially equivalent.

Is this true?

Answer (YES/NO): NO